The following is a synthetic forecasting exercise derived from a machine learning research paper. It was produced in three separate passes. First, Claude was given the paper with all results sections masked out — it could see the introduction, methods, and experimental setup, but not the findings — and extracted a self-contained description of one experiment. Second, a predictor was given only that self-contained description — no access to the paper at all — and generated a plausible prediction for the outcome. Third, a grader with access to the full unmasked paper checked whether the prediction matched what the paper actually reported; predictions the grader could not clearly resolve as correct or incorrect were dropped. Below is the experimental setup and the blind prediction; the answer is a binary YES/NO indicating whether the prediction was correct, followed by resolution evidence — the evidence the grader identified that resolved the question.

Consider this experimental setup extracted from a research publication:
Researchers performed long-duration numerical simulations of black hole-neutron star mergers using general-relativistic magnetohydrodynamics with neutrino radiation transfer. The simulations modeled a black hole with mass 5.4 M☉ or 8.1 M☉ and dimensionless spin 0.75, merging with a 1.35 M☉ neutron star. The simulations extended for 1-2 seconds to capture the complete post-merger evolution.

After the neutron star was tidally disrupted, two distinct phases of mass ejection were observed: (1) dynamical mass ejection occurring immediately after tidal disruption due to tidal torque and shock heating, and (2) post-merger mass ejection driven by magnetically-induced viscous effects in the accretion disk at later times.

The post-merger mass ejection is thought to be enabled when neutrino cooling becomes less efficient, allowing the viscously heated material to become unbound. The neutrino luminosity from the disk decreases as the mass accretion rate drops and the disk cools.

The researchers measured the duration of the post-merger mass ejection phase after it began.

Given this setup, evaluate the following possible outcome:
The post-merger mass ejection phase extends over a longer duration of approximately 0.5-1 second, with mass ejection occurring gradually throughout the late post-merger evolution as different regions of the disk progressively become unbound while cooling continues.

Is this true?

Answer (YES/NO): YES